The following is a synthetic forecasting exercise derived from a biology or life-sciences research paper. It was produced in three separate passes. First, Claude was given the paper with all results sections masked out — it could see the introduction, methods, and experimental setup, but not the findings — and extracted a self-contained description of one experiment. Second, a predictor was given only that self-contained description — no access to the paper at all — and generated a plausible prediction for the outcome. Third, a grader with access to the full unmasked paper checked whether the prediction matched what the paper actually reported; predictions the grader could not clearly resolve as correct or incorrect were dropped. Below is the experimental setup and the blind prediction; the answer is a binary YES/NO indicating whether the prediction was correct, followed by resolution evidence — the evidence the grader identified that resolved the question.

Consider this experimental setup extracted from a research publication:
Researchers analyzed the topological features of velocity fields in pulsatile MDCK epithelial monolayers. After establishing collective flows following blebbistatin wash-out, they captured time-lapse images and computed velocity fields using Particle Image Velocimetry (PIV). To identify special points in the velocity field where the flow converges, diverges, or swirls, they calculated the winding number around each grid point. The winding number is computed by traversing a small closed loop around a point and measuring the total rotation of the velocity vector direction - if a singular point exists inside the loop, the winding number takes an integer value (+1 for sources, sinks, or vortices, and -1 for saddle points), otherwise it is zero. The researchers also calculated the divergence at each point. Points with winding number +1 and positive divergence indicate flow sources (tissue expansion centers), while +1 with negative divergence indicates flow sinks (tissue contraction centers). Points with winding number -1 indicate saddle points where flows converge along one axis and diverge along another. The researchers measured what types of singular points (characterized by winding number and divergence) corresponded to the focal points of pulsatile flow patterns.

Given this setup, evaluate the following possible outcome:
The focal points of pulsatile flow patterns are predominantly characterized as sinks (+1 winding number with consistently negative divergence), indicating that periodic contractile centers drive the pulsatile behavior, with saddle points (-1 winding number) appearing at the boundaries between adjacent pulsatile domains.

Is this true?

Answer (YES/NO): NO